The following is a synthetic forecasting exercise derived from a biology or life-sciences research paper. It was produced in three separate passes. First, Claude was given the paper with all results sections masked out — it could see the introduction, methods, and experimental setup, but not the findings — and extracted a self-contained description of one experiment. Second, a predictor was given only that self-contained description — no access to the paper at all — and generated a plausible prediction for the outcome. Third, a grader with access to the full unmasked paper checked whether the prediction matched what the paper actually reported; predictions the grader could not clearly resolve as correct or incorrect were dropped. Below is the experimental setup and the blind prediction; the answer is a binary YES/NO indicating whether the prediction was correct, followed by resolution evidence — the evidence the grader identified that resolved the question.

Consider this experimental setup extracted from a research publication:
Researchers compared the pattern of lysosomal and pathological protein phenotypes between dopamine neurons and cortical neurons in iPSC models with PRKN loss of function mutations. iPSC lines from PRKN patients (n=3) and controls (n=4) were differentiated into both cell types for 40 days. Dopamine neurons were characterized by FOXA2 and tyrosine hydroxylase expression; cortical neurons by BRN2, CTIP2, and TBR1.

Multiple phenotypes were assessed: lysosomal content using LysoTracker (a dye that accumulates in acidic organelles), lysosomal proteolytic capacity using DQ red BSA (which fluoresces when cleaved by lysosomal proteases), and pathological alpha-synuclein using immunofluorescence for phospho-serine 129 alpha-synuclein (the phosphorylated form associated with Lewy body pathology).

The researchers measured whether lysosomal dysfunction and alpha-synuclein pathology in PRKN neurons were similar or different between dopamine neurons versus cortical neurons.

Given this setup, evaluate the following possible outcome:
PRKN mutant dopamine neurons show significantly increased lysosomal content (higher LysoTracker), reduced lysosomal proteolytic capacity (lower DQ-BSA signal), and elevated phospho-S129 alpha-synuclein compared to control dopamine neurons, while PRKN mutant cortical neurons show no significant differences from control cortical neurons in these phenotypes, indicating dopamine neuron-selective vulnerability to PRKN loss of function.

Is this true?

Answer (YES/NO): NO